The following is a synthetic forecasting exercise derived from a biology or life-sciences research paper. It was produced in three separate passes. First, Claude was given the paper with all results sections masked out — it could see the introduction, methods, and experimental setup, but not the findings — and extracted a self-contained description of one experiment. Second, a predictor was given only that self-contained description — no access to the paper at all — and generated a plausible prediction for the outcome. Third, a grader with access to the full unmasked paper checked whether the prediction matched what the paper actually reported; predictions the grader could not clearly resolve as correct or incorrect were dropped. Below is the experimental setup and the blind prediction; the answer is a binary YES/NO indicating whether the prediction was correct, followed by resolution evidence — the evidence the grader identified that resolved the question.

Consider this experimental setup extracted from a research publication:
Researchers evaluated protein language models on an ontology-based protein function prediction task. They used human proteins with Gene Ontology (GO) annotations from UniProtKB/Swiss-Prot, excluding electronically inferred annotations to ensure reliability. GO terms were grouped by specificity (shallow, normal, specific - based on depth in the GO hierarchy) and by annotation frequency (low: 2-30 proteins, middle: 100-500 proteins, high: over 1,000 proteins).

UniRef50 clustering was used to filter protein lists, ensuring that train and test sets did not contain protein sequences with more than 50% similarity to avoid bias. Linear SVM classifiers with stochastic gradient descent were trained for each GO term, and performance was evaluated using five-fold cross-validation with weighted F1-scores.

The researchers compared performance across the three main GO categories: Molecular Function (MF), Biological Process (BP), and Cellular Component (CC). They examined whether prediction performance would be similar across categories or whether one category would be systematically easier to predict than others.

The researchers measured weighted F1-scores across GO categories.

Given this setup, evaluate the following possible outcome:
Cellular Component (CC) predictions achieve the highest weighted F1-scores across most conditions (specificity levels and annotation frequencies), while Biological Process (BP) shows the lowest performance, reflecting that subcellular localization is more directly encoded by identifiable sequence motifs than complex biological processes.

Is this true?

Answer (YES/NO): NO